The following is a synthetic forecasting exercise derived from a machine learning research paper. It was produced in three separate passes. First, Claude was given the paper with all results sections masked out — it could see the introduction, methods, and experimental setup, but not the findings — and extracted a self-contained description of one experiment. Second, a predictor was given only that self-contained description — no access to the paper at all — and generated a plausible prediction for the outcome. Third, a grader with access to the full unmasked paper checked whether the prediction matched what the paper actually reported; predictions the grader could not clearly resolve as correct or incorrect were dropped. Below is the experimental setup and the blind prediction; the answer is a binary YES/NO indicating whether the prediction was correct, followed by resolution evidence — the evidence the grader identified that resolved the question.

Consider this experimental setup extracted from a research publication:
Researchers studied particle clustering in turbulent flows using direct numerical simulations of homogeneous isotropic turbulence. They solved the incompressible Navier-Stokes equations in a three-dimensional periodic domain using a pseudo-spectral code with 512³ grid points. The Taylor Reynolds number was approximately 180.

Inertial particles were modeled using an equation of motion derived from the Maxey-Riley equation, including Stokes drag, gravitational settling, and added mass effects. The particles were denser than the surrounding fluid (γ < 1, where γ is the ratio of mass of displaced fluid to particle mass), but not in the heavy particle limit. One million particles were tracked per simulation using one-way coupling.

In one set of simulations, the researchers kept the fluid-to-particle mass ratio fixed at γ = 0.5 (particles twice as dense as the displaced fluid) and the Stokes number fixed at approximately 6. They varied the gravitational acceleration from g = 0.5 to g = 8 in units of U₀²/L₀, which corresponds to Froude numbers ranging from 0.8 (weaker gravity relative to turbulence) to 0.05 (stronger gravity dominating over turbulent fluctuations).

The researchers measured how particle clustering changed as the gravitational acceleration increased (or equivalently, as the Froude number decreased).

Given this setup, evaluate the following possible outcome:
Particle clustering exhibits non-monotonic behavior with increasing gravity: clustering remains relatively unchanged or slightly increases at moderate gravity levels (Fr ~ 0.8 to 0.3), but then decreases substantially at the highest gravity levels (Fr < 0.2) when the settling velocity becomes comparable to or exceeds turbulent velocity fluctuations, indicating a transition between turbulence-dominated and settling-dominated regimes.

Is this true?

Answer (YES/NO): NO